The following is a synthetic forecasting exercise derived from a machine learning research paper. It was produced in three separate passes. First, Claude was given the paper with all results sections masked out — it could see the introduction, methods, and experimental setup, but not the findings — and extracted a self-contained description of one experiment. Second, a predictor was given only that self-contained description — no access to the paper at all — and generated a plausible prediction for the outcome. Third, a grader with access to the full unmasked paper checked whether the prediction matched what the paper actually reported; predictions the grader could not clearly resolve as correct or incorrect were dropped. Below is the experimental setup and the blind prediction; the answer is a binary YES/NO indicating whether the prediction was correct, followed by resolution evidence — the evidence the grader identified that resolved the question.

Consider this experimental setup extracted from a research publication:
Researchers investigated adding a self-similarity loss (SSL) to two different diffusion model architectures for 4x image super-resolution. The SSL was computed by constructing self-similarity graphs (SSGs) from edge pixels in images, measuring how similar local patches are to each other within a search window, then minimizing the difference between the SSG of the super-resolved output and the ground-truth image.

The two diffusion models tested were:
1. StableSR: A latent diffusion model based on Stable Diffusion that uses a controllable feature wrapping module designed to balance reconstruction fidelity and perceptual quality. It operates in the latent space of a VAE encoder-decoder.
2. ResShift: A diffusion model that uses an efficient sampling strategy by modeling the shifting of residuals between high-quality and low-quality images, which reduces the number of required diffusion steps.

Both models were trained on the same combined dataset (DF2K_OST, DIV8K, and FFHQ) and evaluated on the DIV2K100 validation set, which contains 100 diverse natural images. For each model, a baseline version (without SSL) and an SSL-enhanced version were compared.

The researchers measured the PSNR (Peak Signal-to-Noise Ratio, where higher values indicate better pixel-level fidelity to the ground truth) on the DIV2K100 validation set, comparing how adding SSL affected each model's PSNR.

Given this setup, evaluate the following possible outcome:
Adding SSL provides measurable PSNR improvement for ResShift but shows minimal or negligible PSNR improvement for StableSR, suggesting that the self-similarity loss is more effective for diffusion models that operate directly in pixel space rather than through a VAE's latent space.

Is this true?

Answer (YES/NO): NO